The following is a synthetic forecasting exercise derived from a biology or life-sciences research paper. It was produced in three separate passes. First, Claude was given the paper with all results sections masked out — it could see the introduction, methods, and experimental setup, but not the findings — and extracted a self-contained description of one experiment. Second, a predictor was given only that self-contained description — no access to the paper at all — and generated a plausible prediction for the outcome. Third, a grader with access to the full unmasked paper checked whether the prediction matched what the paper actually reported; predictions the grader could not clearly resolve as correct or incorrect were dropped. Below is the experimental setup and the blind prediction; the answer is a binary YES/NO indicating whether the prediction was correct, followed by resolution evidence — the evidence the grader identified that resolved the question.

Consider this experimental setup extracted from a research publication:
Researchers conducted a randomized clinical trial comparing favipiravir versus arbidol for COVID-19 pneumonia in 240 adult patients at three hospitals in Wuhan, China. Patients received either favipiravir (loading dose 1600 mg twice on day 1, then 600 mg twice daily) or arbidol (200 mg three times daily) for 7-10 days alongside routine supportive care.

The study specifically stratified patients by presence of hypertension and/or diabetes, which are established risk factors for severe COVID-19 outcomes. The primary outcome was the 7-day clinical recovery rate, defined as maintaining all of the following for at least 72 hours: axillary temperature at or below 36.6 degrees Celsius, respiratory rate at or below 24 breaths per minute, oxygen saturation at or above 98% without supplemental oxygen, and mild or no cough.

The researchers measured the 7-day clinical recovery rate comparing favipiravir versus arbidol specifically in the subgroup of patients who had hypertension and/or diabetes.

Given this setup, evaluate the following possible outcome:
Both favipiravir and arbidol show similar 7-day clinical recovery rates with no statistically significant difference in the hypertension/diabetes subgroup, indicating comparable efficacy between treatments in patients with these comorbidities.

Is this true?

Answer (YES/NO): YES